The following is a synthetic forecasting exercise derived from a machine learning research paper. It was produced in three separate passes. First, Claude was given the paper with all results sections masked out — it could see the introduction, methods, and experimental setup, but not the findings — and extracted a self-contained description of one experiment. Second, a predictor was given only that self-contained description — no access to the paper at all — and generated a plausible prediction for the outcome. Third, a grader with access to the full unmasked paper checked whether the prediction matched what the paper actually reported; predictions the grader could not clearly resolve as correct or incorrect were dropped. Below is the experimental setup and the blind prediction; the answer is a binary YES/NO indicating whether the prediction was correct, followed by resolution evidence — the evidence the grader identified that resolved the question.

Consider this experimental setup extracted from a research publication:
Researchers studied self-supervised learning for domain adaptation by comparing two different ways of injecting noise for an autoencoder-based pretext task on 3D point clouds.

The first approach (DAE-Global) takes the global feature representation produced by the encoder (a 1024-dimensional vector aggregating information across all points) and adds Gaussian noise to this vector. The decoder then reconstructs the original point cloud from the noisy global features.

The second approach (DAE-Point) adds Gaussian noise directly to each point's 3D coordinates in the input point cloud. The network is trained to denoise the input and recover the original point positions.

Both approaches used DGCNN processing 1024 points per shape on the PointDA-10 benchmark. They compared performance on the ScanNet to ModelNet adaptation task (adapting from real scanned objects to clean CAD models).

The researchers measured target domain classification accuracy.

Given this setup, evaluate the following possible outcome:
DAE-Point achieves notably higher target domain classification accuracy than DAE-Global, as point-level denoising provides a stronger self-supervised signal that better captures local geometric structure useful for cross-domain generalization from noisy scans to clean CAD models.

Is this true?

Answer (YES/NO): NO